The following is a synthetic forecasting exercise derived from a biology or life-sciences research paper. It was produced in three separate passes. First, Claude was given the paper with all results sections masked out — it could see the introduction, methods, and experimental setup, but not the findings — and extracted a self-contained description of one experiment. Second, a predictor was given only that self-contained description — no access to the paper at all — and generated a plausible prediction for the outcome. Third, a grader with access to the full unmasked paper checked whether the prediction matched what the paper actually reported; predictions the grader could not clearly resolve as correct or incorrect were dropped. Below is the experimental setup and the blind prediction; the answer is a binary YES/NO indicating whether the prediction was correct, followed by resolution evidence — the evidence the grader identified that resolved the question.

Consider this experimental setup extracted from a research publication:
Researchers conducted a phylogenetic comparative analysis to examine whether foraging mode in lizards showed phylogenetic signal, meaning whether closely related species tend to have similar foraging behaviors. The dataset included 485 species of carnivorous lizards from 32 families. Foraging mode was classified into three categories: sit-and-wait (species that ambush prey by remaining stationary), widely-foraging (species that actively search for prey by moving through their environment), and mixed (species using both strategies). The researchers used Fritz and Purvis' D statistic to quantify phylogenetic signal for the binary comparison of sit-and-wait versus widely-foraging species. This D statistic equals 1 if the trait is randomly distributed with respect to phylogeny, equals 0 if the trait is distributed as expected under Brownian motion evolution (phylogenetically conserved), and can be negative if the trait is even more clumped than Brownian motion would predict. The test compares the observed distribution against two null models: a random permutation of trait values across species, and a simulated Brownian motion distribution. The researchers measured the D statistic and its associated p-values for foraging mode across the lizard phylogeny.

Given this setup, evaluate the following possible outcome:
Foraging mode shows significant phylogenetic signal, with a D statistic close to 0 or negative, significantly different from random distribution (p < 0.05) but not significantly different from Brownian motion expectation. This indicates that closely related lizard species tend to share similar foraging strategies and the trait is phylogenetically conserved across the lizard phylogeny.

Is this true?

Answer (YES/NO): YES